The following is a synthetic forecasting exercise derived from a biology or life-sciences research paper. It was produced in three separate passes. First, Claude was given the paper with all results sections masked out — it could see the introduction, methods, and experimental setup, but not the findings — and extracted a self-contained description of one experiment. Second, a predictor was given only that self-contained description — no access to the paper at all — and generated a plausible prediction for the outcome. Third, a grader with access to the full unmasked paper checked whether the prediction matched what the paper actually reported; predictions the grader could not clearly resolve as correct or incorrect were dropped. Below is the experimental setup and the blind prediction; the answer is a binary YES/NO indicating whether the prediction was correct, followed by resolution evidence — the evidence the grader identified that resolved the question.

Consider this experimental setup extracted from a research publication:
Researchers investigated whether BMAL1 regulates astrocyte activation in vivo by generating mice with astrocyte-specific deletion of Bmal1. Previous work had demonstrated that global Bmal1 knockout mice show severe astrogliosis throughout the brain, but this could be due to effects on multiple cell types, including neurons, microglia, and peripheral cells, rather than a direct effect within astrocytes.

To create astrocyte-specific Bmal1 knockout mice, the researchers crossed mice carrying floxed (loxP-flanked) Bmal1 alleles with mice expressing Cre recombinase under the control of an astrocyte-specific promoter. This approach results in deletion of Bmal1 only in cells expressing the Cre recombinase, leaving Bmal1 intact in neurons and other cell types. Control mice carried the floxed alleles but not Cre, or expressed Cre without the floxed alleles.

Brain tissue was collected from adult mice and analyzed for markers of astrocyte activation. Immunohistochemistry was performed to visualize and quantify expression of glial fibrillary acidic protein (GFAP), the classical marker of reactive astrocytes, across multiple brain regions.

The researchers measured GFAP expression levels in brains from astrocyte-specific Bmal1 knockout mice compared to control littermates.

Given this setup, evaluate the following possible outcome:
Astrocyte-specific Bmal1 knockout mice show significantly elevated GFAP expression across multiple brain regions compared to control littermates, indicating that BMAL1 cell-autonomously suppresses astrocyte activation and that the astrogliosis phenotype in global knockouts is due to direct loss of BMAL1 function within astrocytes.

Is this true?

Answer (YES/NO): YES